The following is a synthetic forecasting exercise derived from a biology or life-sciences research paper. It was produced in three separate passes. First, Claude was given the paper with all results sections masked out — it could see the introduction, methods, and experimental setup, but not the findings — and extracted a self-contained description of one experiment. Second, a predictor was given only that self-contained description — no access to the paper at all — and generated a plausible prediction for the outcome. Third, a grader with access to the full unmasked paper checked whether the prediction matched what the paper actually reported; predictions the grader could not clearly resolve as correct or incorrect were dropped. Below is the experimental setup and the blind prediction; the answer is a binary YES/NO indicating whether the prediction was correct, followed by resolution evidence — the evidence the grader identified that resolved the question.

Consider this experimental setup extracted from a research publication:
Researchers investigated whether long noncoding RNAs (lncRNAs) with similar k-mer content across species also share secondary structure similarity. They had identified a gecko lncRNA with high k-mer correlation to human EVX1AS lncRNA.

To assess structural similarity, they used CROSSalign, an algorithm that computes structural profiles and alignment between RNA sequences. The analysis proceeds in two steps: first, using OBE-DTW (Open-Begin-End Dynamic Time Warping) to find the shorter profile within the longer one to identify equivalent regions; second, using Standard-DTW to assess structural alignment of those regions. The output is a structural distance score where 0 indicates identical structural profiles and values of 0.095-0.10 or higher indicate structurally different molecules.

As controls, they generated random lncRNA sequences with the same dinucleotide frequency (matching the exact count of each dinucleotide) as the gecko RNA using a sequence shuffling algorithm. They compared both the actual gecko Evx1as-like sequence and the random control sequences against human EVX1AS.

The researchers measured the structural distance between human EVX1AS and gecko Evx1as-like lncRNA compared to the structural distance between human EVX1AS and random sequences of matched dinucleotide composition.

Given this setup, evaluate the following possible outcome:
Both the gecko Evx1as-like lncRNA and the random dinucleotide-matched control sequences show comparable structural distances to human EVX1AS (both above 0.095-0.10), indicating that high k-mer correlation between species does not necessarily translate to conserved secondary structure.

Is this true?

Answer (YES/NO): NO